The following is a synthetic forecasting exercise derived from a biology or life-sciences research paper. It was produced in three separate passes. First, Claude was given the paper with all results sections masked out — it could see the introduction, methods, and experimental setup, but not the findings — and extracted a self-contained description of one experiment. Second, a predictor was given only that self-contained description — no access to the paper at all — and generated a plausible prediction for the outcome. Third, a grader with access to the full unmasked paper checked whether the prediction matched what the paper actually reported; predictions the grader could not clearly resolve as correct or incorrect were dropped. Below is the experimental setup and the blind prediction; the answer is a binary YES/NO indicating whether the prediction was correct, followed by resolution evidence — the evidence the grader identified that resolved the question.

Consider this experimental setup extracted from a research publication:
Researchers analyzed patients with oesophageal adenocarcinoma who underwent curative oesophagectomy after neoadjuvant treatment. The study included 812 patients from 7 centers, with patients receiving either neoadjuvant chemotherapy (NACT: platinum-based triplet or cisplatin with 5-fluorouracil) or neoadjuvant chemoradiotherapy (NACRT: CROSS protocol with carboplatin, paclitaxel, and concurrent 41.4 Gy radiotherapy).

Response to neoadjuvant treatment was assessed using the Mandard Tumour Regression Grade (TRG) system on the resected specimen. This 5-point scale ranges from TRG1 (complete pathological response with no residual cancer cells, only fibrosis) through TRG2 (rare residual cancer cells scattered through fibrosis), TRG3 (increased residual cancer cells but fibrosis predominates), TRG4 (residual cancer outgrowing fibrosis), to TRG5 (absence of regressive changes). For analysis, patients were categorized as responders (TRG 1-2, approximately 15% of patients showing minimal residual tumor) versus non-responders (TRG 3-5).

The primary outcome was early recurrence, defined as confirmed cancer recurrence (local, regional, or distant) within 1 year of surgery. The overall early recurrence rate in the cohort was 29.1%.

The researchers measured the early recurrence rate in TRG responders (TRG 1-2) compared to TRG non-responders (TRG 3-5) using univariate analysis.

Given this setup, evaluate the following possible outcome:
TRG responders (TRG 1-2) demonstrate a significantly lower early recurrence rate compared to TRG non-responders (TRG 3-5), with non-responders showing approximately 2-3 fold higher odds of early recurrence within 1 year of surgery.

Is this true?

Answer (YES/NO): YES